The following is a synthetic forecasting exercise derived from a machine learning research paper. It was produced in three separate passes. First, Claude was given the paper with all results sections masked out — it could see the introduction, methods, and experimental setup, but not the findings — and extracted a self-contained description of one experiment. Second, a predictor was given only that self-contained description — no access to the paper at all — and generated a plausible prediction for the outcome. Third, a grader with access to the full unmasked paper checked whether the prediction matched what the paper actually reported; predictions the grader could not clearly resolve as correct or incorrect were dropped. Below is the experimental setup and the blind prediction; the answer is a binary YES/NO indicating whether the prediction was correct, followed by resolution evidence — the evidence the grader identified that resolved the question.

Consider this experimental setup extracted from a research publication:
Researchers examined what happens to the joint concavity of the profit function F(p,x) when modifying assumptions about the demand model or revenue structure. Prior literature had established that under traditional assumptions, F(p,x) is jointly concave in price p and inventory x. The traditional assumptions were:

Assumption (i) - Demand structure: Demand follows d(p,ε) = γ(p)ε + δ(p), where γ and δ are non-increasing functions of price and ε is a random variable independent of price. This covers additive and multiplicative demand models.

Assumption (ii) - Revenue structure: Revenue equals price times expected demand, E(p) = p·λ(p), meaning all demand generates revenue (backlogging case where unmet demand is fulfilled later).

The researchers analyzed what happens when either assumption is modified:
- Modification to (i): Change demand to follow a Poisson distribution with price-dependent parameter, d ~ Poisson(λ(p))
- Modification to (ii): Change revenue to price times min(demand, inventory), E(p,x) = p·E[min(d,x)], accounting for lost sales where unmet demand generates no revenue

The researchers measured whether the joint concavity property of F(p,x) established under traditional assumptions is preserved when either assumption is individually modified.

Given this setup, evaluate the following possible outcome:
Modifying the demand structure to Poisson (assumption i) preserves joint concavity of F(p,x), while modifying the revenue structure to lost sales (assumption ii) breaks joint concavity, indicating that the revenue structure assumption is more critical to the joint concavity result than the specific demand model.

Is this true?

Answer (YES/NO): NO